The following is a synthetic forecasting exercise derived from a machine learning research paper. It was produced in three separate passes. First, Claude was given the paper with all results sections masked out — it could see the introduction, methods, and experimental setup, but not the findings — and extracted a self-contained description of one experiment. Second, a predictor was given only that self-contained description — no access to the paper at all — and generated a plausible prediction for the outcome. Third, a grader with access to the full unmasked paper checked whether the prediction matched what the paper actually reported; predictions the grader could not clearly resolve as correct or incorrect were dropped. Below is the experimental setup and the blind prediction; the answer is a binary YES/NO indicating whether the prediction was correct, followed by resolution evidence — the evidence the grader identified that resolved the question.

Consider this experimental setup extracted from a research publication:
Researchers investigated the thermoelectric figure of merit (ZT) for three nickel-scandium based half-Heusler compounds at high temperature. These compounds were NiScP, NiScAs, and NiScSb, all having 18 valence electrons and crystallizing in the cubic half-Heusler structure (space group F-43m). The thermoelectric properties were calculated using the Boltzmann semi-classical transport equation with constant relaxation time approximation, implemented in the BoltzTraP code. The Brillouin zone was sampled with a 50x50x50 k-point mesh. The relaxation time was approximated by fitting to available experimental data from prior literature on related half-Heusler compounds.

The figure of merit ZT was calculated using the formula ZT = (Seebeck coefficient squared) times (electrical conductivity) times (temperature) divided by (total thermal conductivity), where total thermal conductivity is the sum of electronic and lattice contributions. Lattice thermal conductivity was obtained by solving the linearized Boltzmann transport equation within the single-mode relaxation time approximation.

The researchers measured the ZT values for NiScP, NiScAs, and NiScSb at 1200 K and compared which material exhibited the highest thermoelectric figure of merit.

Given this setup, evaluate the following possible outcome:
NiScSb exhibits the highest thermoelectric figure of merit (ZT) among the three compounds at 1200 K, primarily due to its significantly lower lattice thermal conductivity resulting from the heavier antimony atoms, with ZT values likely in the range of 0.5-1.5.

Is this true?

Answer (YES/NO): NO